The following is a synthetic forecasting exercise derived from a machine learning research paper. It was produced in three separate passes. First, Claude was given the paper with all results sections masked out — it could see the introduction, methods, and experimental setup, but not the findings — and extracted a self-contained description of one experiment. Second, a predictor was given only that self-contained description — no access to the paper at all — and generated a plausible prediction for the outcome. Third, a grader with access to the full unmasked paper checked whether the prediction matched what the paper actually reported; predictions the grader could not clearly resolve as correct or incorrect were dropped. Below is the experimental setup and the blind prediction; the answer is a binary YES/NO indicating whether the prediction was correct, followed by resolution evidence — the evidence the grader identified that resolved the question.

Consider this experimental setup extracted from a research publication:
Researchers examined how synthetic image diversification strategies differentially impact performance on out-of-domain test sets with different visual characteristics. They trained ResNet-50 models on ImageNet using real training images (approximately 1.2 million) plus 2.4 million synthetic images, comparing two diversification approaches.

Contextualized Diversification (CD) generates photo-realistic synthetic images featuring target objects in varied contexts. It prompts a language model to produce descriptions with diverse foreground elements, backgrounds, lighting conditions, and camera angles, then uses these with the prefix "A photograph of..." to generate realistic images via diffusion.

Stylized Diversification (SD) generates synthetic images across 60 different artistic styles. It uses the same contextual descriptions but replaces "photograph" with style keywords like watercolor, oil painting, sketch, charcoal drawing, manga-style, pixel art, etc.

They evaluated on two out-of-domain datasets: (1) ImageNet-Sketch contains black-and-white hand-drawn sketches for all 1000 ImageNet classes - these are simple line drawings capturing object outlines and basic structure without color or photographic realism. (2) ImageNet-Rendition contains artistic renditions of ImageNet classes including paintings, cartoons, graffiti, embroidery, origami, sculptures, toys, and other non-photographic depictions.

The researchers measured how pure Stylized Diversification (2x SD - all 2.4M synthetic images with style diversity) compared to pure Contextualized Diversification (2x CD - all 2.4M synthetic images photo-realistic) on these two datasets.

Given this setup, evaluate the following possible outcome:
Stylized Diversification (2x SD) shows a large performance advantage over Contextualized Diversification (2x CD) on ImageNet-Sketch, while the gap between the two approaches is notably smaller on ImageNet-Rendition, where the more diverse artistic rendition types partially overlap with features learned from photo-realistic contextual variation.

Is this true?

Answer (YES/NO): NO